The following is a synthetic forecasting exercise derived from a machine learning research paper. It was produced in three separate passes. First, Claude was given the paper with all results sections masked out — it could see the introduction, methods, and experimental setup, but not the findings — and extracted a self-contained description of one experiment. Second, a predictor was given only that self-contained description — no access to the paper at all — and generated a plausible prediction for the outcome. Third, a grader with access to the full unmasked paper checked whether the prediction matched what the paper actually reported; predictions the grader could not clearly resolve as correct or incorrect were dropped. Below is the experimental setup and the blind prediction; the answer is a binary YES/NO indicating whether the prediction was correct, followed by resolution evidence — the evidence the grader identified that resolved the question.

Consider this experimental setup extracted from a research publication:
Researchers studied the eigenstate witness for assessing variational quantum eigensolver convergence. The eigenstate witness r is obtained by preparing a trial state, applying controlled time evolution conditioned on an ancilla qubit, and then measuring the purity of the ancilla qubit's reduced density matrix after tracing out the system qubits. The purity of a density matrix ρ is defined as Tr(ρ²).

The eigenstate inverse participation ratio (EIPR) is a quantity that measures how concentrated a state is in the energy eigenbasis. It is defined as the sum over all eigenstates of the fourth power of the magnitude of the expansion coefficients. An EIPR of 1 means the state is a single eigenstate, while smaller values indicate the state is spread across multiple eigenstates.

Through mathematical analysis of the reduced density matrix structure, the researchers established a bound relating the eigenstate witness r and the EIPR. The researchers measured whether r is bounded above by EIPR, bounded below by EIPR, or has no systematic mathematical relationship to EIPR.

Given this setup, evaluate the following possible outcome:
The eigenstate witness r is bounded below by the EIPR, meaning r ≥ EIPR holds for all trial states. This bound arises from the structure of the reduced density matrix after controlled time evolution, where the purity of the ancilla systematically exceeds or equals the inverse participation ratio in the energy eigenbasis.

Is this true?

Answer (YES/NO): YES